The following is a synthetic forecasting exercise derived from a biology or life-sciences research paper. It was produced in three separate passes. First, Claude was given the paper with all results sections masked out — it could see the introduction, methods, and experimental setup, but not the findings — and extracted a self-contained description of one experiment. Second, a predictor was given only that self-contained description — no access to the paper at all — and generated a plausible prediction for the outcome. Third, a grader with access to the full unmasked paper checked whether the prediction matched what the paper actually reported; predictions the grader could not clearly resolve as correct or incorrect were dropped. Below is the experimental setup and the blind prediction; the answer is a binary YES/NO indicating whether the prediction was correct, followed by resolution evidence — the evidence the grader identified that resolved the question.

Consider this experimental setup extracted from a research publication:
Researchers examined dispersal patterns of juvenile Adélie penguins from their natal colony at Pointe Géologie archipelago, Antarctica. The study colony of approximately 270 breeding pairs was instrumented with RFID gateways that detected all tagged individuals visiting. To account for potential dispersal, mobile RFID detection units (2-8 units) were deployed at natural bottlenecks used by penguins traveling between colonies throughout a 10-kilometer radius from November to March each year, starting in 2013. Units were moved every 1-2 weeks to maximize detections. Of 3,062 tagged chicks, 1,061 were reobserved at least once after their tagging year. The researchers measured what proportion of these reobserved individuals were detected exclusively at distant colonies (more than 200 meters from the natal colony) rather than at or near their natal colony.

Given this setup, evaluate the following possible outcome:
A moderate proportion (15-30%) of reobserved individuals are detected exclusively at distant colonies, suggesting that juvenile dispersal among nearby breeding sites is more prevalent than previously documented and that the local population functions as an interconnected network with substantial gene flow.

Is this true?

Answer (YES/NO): NO